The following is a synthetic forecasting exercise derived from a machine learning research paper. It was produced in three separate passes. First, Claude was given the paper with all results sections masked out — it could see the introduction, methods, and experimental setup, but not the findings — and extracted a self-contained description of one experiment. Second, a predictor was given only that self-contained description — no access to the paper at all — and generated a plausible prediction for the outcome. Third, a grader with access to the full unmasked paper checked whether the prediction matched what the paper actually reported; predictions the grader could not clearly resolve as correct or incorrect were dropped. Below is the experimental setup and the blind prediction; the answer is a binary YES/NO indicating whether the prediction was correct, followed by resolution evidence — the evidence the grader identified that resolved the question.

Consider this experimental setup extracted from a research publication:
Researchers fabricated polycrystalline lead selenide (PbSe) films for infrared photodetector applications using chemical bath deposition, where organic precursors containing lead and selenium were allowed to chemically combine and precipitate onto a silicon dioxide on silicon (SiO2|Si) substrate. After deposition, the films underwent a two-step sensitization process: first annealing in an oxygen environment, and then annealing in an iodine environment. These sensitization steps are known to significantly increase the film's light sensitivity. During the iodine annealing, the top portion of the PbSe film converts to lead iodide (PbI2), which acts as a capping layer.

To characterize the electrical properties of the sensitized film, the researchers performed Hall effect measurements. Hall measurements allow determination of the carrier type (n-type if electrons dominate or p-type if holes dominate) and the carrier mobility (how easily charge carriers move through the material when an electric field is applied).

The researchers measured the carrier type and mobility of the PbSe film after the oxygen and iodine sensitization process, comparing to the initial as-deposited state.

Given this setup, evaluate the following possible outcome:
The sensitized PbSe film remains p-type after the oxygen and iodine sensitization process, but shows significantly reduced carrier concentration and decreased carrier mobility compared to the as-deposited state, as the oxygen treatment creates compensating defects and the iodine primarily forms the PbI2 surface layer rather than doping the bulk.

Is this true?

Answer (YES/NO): NO